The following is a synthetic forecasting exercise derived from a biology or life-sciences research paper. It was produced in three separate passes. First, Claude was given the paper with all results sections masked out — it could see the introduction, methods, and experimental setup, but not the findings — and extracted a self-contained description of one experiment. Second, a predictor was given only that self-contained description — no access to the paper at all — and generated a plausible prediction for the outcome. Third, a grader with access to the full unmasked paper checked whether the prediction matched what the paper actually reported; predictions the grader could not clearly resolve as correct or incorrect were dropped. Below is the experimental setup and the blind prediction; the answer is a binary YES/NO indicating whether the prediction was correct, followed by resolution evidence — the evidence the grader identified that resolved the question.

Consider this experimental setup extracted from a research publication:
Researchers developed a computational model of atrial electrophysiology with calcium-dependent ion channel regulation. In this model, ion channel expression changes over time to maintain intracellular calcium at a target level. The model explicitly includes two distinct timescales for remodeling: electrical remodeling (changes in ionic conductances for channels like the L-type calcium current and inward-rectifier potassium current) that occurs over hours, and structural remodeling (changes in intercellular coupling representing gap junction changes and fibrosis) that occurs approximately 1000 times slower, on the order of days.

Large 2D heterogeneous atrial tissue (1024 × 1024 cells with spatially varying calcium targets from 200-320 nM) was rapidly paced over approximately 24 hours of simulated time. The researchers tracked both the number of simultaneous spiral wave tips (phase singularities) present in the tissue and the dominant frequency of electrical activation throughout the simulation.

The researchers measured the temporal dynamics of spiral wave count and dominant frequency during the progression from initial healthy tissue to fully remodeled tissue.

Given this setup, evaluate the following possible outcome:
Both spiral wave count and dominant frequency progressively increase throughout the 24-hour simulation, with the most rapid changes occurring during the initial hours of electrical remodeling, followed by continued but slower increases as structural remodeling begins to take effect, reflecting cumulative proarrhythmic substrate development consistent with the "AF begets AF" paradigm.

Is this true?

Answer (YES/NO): YES